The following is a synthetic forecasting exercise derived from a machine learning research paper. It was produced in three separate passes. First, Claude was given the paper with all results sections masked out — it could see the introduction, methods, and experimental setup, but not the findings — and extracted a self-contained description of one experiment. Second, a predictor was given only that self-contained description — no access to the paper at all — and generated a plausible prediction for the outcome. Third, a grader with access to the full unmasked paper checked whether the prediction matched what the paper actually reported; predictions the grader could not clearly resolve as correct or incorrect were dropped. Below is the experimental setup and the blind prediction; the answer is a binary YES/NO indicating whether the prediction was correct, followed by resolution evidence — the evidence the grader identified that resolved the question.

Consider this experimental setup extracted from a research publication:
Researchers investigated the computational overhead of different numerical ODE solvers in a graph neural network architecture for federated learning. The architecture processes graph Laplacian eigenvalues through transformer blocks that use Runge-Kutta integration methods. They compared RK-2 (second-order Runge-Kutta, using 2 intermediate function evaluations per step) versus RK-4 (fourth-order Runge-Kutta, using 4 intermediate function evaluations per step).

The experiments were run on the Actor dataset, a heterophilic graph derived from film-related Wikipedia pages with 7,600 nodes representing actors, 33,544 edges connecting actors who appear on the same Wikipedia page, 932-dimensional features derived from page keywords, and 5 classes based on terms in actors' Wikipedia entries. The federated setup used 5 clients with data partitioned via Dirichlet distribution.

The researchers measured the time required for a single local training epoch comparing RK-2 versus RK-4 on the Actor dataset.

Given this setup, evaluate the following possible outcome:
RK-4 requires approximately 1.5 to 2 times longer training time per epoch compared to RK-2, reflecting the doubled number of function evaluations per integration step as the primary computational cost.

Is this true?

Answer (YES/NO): YES